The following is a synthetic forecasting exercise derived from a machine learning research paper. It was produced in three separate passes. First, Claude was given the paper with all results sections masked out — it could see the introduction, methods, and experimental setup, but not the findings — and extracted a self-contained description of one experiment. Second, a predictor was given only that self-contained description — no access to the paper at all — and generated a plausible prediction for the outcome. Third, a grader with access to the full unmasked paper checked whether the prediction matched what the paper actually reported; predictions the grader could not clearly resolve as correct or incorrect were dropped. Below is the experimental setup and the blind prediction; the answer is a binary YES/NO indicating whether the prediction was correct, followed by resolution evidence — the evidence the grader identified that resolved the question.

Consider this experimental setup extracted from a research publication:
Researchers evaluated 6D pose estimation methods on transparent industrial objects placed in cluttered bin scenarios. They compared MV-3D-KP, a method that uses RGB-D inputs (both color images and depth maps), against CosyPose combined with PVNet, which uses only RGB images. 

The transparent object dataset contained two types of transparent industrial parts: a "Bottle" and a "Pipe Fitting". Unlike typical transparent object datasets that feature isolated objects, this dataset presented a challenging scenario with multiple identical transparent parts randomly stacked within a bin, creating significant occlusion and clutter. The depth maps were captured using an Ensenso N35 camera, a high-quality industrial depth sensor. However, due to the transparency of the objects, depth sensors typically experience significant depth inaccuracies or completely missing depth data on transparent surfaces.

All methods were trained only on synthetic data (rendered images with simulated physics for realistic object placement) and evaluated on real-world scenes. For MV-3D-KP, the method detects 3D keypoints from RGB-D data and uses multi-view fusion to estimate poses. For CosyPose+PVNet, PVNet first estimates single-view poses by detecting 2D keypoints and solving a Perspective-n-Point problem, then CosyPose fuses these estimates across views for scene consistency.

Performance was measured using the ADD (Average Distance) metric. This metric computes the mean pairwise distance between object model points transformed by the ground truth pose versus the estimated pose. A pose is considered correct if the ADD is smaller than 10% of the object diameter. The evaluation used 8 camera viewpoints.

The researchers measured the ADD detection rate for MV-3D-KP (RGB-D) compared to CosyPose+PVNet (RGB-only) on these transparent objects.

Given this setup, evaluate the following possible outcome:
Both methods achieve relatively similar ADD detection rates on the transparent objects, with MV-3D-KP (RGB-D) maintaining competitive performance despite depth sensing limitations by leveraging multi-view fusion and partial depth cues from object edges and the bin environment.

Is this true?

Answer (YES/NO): NO